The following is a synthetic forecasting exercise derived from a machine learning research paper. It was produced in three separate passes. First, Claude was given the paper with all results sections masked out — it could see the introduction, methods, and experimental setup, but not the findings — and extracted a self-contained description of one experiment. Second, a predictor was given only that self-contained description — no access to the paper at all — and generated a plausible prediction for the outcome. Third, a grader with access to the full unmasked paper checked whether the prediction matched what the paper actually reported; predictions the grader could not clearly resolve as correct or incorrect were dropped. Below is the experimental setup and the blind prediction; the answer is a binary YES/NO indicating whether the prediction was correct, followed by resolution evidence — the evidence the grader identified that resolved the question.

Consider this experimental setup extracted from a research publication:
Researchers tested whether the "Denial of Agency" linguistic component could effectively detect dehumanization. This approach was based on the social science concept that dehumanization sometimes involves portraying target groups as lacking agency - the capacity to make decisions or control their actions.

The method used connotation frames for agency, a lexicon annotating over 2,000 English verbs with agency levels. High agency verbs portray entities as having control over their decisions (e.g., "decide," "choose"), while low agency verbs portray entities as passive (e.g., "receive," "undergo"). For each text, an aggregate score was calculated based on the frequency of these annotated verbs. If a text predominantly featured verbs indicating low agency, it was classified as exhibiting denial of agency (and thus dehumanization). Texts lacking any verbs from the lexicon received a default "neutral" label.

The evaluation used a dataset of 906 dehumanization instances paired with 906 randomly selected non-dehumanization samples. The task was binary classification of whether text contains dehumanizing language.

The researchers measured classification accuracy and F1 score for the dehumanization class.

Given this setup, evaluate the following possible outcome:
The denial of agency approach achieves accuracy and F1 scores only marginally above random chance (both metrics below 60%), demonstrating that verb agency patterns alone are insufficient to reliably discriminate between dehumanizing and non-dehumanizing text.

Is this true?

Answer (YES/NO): NO